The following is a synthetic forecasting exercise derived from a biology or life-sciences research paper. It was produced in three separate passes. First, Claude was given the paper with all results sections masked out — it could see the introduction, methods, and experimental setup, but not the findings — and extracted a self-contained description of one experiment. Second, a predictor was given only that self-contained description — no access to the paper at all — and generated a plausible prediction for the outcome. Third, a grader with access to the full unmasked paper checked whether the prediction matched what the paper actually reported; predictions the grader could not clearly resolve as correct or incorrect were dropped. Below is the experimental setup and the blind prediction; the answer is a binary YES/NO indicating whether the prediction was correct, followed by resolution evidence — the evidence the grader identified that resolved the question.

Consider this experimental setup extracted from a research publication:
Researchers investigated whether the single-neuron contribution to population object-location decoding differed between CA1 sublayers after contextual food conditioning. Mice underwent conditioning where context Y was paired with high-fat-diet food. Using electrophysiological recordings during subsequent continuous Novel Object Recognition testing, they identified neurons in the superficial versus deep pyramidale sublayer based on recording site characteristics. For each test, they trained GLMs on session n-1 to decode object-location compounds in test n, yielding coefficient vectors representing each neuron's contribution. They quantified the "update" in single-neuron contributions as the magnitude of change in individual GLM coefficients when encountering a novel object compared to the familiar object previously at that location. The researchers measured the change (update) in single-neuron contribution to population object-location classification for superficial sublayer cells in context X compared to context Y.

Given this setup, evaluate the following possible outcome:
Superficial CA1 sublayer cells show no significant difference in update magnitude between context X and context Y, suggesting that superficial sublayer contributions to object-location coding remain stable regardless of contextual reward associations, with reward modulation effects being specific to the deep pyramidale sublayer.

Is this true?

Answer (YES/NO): NO